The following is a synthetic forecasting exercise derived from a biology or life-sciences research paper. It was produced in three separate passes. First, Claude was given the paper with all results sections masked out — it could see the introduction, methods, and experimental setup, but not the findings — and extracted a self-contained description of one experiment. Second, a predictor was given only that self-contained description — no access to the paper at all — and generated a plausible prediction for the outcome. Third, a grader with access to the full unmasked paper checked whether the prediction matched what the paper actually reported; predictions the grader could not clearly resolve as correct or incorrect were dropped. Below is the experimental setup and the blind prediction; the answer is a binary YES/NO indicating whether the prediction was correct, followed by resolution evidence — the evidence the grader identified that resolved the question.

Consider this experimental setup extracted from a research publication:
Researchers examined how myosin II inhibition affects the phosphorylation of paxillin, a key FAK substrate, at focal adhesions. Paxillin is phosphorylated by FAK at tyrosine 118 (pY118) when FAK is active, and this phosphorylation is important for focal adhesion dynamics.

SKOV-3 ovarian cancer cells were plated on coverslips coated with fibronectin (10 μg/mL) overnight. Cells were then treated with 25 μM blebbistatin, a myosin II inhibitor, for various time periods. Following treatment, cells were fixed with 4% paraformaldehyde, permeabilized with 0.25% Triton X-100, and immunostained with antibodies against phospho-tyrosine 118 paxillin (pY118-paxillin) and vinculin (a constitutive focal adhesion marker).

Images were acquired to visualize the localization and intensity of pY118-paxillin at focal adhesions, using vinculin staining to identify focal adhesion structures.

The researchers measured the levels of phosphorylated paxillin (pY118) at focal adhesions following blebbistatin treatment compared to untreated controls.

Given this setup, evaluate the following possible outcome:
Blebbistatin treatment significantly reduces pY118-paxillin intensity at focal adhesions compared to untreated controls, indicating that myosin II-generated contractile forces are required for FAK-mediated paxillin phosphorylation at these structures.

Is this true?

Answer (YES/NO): YES